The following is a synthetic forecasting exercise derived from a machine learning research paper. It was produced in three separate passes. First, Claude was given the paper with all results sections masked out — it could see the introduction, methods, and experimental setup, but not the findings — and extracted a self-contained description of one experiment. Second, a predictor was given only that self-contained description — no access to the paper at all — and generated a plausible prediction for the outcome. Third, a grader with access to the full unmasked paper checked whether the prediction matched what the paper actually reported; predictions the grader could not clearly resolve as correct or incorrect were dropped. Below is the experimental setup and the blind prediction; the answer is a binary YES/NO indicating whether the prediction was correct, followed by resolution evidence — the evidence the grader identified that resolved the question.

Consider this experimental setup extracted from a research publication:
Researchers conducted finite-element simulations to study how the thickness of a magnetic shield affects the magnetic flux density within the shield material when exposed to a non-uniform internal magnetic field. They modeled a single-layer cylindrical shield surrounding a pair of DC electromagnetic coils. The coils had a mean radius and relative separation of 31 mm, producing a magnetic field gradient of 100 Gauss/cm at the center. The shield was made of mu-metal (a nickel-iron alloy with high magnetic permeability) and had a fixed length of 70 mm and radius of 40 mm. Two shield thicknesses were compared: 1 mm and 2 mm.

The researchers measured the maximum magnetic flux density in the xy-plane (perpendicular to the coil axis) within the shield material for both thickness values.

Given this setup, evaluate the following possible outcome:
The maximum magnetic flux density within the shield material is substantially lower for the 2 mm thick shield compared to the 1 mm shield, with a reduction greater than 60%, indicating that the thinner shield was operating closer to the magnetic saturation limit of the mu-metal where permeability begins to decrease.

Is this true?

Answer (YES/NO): NO